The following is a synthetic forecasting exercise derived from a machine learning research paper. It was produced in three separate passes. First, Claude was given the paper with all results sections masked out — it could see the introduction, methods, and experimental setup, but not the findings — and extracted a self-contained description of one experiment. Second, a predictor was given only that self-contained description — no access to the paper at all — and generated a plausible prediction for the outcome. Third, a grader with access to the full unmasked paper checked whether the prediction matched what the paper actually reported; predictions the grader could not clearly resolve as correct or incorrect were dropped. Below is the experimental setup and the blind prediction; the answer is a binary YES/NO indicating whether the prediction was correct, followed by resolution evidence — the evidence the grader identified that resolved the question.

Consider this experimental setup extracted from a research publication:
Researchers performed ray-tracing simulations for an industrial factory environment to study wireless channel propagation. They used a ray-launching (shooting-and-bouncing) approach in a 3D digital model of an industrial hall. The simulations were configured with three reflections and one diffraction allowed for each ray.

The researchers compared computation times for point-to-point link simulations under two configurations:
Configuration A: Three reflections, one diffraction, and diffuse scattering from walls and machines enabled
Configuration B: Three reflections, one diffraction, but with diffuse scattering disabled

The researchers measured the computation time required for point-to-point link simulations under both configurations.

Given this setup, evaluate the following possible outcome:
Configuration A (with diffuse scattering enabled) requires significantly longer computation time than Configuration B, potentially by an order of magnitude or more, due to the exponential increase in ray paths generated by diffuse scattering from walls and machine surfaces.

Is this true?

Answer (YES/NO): NO